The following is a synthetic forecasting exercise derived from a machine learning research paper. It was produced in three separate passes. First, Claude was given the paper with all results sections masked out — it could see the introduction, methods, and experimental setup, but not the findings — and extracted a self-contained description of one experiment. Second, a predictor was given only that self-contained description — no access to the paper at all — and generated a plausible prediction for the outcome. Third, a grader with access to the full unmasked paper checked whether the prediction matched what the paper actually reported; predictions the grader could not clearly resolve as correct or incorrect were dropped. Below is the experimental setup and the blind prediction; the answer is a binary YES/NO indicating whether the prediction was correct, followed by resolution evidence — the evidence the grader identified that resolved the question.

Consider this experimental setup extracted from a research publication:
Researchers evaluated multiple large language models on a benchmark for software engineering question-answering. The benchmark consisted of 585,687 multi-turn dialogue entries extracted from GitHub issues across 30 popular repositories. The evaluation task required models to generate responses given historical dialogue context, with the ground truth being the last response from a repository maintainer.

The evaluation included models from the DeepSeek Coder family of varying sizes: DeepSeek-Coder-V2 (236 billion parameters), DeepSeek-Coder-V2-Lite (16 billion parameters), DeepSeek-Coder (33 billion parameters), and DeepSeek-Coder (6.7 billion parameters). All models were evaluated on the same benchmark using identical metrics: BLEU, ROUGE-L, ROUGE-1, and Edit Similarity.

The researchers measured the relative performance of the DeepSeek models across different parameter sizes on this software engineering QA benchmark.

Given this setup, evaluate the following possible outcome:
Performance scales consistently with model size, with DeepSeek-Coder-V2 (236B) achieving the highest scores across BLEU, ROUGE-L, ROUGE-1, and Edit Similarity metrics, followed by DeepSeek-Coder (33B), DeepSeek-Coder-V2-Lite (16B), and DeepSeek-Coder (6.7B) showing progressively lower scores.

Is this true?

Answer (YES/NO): NO